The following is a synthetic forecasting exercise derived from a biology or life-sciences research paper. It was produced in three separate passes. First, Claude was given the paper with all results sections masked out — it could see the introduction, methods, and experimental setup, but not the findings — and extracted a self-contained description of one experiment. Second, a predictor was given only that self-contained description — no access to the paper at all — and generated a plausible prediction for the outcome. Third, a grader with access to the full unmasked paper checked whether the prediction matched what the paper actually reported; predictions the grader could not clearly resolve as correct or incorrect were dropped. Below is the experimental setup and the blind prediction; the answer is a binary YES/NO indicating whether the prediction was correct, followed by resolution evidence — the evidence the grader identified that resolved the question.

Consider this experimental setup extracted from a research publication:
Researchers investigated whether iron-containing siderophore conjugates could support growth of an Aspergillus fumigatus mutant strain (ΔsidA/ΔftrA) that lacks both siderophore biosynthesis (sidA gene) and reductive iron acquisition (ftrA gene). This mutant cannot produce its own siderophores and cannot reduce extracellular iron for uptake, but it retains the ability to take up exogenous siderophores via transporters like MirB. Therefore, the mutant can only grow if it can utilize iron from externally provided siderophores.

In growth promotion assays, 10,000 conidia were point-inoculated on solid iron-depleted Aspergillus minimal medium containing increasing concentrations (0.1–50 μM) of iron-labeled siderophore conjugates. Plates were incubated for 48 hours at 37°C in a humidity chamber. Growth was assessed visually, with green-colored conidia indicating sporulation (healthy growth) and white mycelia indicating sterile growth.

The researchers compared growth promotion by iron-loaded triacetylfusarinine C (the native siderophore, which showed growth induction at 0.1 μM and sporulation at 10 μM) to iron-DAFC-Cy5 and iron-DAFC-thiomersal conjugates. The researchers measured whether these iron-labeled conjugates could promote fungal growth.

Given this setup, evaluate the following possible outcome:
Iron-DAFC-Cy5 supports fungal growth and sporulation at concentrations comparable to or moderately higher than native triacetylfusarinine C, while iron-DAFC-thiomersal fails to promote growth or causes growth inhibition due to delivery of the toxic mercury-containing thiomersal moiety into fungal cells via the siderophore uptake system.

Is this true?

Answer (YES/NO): NO